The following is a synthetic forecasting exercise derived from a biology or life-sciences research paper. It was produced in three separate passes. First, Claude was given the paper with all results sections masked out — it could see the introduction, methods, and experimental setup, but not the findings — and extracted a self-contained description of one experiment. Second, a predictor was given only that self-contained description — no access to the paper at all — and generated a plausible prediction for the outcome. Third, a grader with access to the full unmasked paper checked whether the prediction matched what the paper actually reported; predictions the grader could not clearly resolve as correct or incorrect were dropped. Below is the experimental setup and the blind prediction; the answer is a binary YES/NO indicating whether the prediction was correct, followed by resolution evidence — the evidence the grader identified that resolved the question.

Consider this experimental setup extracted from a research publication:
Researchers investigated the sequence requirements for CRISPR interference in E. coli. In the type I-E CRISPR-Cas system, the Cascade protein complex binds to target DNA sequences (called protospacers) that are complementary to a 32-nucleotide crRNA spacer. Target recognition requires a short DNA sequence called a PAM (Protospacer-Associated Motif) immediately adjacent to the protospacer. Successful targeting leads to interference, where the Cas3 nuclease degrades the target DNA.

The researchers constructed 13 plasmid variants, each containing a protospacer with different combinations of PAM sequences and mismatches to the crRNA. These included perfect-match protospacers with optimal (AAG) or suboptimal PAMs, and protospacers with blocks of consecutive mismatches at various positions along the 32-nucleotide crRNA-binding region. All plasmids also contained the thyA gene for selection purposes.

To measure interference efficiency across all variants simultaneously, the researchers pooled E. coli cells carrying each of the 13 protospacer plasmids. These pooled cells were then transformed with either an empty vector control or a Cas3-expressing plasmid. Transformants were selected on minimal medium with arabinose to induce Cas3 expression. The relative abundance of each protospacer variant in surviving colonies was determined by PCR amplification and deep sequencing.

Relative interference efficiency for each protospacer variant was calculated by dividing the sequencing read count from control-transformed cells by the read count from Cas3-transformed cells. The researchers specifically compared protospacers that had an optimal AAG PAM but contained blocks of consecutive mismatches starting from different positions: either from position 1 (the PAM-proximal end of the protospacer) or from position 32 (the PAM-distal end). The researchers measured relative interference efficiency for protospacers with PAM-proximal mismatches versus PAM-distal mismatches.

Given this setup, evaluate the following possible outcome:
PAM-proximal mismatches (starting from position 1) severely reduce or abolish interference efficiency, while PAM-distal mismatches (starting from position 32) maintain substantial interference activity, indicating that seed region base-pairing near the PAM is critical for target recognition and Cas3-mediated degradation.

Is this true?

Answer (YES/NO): NO